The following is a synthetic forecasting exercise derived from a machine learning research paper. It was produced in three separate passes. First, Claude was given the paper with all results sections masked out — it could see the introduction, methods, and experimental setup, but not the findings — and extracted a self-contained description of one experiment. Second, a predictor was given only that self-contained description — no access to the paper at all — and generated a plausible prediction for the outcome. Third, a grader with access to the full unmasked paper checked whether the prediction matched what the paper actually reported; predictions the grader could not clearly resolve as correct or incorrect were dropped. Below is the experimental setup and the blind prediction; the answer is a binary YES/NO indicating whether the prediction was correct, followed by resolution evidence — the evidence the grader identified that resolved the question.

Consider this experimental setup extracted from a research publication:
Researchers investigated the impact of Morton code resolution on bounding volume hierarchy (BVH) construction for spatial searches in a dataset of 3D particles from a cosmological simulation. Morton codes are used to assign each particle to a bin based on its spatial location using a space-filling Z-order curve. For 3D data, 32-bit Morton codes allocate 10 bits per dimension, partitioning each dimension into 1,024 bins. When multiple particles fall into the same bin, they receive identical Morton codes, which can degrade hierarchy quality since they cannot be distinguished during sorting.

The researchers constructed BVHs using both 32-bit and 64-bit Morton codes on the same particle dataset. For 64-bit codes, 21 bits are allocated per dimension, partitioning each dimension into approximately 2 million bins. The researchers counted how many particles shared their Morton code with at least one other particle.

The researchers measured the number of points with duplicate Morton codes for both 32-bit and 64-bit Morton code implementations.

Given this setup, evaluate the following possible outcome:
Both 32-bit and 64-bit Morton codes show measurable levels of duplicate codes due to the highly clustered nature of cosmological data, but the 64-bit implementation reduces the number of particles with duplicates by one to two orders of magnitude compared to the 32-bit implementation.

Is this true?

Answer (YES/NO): NO